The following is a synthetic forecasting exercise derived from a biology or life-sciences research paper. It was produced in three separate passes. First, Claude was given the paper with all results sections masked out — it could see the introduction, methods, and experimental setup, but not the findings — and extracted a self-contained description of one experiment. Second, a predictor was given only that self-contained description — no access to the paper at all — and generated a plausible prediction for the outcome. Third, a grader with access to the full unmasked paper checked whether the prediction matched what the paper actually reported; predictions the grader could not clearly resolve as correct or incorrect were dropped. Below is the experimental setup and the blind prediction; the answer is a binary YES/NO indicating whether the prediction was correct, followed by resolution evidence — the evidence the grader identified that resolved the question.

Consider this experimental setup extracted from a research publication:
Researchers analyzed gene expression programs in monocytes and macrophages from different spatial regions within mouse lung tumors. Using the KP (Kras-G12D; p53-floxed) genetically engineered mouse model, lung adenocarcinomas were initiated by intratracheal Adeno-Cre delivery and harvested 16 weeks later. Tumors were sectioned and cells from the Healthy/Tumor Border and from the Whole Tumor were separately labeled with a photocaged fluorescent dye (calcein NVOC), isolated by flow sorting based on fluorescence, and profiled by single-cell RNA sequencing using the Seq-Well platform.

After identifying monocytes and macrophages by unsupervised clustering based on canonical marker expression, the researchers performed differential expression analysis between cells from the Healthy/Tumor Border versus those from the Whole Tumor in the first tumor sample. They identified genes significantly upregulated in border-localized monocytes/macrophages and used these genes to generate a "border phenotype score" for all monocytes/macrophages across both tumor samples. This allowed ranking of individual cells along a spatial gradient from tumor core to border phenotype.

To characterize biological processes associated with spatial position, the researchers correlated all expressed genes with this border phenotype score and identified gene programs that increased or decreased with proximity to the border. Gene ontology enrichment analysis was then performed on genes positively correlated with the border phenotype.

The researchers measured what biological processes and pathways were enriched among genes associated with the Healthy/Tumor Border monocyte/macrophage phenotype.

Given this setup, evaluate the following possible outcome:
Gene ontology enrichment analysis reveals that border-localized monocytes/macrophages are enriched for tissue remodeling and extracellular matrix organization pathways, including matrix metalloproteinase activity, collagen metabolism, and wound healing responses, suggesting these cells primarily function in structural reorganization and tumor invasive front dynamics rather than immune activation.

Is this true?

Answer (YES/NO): NO